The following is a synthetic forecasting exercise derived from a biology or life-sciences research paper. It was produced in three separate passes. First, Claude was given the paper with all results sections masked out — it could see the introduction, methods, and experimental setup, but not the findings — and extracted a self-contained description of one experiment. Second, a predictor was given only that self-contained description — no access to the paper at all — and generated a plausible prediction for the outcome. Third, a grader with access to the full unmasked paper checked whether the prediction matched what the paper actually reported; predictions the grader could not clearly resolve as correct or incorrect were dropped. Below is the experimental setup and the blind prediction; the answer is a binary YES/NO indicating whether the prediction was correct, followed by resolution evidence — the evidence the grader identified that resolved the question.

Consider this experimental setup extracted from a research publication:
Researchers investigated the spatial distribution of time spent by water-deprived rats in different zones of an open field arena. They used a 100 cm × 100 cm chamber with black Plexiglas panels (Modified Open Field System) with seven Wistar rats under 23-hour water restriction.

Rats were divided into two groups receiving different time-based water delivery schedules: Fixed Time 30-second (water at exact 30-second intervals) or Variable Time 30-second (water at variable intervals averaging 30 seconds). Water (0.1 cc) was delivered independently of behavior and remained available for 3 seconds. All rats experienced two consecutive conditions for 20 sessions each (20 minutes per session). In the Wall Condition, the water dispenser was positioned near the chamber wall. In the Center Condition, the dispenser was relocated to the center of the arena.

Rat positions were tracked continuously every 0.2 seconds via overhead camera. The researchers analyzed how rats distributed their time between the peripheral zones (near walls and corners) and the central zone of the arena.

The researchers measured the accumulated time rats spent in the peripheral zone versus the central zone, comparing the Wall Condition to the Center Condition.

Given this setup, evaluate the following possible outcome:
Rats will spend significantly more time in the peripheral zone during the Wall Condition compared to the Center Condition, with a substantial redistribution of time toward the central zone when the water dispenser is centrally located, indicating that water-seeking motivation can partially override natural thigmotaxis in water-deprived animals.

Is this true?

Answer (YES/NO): YES